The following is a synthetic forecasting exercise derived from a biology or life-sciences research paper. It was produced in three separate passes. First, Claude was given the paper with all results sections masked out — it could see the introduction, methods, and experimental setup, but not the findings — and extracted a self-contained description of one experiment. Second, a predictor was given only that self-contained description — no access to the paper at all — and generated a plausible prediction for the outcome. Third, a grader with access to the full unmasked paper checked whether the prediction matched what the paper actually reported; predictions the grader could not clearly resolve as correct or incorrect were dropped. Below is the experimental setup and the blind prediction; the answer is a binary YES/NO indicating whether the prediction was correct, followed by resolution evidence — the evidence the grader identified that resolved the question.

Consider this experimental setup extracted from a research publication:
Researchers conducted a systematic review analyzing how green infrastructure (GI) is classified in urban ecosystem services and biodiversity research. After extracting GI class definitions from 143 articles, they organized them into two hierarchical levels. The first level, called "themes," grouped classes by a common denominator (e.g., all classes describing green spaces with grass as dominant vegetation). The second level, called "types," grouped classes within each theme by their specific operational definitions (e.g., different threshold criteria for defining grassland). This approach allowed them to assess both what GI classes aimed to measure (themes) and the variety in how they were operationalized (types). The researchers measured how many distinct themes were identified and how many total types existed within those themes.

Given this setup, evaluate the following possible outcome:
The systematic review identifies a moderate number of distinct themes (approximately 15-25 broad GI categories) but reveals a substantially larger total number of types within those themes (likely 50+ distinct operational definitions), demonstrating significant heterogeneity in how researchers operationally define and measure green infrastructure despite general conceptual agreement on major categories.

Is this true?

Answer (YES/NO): NO